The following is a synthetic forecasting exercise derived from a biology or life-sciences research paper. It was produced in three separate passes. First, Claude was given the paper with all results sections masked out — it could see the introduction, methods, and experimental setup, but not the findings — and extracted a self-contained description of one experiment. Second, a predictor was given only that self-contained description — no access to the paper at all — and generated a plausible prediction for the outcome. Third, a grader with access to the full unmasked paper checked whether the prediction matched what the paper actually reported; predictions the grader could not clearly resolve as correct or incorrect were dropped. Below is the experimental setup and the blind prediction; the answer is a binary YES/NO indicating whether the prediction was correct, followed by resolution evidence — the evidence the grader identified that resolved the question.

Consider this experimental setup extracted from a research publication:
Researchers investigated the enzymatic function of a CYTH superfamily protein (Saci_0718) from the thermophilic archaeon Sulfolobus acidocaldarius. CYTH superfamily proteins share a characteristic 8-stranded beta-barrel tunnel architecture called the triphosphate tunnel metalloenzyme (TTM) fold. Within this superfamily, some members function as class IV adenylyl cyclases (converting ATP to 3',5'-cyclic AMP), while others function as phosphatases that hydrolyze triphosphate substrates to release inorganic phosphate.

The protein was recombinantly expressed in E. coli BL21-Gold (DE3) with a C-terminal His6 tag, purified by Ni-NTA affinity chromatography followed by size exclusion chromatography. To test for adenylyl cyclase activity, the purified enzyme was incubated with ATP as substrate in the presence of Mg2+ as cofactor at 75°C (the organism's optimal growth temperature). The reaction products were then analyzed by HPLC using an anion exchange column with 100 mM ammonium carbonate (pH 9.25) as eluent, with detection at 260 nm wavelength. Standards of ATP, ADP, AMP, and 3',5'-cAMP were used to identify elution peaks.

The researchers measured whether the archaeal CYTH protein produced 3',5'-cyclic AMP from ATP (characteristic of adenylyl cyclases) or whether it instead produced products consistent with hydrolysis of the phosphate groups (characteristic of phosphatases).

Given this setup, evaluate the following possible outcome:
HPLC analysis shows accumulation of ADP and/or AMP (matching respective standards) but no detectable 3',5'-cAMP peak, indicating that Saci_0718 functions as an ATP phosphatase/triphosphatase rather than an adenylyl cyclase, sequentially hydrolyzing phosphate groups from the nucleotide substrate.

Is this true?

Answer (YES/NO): YES